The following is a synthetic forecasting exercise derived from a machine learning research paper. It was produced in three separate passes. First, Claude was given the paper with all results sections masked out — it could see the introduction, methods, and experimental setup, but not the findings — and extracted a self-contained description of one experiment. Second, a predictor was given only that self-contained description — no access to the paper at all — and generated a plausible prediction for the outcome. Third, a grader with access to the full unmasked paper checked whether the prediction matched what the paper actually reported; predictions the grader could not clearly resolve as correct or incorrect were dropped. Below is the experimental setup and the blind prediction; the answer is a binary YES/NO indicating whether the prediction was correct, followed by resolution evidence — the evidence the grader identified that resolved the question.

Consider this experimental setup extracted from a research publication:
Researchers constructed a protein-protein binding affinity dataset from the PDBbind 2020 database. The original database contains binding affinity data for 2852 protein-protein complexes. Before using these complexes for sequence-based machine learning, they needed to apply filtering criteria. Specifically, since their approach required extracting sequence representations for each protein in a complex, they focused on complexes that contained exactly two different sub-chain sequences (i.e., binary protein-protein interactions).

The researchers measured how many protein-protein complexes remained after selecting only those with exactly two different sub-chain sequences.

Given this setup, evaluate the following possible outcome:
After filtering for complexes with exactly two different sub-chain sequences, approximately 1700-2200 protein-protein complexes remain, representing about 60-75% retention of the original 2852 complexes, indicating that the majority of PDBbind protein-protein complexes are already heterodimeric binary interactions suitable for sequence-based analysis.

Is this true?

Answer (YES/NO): YES